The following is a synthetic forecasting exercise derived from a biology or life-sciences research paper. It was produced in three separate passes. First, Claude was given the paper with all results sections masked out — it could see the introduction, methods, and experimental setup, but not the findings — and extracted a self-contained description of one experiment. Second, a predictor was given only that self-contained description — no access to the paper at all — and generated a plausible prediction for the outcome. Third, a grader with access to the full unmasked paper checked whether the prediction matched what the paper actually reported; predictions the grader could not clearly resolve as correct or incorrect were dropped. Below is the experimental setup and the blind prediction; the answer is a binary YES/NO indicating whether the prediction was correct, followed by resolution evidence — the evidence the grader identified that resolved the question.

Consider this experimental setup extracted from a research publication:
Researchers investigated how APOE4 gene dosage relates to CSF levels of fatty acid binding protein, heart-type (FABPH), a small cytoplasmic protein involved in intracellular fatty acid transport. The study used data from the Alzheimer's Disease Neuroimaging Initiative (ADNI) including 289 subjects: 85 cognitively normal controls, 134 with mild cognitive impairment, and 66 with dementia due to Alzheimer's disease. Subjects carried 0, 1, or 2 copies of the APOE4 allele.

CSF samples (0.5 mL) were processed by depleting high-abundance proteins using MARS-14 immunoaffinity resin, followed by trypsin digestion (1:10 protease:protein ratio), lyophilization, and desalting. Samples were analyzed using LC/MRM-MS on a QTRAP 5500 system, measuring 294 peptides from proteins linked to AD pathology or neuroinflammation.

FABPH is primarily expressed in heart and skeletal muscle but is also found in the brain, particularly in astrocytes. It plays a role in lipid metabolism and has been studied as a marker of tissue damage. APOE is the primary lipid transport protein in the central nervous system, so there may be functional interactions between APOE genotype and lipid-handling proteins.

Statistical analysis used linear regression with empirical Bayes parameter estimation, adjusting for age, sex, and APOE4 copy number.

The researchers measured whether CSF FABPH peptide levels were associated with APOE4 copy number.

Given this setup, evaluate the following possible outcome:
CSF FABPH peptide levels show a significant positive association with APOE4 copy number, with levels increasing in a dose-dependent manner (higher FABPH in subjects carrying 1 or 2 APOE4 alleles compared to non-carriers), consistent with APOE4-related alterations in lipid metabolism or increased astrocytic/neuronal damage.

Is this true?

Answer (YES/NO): YES